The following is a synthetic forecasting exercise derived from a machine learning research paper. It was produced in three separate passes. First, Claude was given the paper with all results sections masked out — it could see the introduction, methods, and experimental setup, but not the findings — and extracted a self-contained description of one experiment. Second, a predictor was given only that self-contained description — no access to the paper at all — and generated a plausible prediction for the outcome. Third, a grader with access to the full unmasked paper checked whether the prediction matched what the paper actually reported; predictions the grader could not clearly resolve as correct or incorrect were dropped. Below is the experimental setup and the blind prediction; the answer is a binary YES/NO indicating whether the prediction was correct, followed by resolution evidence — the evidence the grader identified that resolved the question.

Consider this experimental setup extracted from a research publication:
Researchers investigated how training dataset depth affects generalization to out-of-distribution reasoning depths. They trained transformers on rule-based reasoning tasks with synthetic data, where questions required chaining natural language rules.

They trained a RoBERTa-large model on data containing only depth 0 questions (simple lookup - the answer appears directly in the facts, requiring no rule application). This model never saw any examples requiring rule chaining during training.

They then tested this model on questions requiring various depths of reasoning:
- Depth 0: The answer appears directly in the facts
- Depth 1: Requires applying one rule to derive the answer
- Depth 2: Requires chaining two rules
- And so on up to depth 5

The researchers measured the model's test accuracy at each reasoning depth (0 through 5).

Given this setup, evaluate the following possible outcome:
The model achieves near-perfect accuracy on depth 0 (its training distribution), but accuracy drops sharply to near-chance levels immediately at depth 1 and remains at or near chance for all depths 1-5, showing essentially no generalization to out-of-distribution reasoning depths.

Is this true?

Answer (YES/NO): NO